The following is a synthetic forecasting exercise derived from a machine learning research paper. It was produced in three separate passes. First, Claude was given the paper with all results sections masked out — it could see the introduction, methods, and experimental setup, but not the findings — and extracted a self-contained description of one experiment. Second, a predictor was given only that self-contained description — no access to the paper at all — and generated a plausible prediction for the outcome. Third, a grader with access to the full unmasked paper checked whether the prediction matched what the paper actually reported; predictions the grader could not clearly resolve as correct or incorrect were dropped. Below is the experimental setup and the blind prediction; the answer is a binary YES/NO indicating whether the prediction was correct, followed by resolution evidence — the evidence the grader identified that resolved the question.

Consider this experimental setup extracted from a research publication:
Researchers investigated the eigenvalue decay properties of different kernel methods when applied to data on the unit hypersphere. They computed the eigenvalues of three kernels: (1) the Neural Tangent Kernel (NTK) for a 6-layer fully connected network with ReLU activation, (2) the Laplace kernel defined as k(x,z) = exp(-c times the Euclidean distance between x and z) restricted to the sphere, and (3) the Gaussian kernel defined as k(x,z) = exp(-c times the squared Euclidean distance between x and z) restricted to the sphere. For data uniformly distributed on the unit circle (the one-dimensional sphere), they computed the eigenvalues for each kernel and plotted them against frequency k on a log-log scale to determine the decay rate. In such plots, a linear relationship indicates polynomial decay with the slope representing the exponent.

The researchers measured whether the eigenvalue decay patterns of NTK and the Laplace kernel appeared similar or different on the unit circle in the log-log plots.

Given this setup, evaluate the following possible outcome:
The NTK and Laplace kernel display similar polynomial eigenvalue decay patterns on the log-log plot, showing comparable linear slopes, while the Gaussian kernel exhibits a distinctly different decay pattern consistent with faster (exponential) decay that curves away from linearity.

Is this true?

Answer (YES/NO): YES